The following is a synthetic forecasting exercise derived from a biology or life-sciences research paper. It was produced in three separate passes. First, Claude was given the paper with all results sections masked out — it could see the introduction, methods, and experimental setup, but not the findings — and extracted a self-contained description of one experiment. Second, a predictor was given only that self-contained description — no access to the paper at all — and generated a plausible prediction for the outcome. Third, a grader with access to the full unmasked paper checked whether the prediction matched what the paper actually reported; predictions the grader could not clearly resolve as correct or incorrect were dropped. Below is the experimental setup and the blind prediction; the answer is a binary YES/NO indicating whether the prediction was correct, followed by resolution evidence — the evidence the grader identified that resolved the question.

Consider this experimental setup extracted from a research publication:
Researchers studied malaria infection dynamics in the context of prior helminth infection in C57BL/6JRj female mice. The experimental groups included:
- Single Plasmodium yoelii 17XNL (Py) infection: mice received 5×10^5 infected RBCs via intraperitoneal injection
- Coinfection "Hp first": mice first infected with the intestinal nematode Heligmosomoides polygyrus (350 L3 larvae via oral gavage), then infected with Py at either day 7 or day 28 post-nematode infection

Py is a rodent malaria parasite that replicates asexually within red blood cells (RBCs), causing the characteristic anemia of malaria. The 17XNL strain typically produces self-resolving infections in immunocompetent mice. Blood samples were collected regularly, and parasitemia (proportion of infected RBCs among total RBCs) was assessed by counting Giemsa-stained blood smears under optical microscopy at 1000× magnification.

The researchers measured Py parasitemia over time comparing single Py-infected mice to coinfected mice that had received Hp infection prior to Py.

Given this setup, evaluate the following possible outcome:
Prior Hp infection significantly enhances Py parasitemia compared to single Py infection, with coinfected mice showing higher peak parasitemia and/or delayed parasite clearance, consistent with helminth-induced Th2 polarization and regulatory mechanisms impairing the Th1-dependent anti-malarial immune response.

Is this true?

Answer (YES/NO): YES